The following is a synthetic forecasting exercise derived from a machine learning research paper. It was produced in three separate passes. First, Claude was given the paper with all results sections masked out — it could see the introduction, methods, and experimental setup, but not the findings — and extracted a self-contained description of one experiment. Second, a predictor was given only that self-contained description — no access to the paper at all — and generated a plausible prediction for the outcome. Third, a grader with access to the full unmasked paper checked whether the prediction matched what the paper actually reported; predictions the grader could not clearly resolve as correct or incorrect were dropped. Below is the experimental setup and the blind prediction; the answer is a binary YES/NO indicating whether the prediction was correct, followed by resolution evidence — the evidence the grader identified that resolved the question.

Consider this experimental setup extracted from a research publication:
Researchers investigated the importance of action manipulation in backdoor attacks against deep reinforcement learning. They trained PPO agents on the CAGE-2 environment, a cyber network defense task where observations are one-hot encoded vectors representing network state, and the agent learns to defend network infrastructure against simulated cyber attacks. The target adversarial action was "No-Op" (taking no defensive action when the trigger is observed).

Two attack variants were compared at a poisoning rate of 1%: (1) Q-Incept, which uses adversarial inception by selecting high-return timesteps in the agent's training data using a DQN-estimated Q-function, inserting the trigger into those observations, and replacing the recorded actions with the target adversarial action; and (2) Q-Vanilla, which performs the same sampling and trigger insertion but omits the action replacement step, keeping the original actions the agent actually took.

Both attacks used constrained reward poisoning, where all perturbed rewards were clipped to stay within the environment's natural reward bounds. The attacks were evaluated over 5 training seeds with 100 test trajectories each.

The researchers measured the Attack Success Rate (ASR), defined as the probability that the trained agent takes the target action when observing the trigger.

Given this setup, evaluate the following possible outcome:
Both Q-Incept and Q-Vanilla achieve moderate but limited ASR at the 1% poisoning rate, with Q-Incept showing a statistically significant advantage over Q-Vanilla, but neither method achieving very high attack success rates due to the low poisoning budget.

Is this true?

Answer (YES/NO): NO